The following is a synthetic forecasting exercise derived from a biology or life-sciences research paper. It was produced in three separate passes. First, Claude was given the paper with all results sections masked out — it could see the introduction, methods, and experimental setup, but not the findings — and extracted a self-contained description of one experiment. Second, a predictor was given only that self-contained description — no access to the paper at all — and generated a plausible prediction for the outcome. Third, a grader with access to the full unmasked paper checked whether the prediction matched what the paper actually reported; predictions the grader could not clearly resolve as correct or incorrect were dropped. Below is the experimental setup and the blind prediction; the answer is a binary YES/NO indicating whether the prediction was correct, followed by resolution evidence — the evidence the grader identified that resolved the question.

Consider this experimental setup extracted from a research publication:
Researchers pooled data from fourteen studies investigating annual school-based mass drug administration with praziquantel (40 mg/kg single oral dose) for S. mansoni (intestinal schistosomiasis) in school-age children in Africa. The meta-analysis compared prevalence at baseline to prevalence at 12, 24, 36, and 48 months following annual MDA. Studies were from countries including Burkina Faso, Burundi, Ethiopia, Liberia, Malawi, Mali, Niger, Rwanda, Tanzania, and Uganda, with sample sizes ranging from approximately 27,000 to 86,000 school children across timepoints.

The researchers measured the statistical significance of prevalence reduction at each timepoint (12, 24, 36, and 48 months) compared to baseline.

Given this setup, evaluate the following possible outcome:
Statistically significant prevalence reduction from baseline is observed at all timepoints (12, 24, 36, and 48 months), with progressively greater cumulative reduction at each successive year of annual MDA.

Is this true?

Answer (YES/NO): NO